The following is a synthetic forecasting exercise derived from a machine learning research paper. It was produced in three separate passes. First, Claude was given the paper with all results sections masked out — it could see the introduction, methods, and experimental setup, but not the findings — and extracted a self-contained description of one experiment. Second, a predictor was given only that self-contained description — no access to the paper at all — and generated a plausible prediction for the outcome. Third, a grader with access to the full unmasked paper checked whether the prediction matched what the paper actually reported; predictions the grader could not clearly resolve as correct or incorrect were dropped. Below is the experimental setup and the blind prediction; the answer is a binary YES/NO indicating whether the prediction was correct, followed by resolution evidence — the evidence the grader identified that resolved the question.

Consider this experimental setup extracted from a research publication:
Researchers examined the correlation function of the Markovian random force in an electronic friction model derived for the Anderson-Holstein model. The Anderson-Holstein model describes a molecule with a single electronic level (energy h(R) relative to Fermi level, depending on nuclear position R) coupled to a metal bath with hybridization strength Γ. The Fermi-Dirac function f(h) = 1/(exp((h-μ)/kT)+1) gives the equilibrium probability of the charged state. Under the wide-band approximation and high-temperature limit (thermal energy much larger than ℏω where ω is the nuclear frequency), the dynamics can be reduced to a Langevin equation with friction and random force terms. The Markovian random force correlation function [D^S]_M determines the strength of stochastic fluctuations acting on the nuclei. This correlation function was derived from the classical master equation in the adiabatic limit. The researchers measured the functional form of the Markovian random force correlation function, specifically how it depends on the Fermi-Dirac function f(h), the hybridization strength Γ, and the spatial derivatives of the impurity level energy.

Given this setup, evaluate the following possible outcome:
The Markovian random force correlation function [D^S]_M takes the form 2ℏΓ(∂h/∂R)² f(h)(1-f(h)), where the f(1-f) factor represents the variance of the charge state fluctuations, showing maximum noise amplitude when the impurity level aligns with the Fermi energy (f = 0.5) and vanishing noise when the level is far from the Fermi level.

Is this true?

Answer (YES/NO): NO